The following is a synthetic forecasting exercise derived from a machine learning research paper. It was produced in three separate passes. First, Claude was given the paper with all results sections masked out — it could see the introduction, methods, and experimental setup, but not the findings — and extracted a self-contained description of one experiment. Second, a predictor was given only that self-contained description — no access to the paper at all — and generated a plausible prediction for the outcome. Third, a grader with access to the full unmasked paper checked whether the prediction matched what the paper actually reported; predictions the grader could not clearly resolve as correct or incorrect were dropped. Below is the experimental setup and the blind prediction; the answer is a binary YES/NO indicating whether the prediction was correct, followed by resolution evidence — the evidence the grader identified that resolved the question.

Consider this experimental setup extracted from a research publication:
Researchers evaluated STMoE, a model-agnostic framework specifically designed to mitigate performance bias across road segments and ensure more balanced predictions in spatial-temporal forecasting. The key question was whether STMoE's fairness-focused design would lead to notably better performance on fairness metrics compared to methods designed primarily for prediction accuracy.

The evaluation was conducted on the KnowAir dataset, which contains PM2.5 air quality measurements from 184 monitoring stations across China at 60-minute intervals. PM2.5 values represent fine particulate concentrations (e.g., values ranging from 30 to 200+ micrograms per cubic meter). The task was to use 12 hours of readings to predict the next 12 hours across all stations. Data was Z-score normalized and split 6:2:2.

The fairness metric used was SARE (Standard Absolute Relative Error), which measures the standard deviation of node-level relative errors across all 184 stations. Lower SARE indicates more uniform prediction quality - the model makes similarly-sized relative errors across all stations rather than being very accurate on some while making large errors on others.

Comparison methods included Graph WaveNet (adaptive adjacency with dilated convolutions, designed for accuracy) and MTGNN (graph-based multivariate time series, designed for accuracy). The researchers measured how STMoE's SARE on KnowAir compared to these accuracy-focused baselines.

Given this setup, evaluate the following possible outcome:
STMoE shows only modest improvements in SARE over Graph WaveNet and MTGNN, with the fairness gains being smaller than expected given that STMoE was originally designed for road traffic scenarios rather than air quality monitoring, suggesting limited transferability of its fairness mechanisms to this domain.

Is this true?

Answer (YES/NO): YES